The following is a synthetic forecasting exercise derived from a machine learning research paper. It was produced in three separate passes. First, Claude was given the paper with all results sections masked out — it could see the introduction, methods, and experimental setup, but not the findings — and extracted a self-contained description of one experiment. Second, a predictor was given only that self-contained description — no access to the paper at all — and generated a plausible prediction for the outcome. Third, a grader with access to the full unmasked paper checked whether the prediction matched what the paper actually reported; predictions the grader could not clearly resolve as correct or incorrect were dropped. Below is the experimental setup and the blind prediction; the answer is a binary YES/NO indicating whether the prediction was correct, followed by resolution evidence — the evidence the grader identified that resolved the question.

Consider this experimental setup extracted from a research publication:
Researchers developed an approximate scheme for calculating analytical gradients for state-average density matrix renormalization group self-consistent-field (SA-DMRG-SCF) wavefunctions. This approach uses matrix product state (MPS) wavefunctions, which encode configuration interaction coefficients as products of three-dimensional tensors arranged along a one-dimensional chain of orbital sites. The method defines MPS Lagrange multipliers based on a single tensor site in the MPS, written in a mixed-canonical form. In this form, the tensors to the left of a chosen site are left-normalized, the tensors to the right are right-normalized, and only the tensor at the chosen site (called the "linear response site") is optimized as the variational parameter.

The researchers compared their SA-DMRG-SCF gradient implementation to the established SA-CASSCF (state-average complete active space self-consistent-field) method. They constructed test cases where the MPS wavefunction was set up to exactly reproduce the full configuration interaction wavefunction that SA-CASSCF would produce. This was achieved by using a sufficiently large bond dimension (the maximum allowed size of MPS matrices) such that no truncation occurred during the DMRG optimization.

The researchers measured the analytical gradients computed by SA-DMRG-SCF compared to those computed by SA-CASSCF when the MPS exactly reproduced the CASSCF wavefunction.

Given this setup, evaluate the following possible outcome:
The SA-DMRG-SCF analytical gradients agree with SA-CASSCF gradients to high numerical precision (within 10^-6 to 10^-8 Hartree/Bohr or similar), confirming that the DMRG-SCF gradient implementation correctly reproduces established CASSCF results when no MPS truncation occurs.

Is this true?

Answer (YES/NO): YES